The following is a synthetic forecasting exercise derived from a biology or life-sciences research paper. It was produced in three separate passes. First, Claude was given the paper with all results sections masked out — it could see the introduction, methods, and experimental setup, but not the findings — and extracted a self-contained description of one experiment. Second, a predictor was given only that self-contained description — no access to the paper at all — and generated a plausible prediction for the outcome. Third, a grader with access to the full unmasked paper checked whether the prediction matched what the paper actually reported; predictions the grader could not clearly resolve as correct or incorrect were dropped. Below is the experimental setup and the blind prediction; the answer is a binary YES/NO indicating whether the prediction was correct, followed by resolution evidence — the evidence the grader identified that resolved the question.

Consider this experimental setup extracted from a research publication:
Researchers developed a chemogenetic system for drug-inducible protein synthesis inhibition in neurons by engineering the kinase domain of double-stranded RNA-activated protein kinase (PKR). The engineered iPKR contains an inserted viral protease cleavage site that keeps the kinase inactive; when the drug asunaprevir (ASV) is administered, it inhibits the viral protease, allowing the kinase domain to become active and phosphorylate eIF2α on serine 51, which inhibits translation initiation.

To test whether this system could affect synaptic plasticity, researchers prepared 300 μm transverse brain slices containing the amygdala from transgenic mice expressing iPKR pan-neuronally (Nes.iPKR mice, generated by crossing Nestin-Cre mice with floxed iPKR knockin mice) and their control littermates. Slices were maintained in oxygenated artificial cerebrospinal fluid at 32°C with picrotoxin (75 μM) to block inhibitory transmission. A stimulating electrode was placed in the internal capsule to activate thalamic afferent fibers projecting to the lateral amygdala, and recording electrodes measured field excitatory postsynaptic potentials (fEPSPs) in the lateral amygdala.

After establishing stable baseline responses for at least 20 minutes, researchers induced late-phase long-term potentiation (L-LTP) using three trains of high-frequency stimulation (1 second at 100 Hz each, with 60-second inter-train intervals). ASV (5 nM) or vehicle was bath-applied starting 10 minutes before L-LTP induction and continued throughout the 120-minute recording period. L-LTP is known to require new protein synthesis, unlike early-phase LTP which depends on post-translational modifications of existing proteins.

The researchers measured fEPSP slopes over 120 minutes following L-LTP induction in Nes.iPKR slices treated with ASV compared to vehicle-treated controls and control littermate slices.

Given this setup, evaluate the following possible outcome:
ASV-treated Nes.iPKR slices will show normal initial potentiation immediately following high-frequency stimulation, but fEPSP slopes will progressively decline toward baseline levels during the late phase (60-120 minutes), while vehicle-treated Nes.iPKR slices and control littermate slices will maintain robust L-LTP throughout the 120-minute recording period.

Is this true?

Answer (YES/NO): NO